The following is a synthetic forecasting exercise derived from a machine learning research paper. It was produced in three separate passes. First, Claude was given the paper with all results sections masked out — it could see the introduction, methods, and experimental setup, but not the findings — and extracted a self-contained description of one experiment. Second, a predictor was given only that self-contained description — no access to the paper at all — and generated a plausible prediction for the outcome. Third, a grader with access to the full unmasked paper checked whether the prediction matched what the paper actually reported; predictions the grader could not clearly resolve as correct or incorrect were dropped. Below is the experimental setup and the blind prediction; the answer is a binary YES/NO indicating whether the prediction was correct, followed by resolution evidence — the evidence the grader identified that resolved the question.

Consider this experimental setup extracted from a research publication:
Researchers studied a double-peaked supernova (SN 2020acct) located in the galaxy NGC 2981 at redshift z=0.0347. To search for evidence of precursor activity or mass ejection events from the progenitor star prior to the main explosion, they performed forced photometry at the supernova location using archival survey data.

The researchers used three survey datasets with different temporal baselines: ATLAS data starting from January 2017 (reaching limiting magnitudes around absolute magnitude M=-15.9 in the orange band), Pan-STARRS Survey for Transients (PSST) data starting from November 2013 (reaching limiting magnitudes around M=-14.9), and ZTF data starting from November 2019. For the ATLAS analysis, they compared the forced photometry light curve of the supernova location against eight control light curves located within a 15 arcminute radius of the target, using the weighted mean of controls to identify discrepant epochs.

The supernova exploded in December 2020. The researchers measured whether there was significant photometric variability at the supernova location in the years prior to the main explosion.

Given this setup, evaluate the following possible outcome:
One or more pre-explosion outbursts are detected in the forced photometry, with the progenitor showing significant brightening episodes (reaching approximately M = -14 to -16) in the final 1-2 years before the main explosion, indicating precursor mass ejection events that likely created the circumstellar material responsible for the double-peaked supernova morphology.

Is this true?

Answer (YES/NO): NO